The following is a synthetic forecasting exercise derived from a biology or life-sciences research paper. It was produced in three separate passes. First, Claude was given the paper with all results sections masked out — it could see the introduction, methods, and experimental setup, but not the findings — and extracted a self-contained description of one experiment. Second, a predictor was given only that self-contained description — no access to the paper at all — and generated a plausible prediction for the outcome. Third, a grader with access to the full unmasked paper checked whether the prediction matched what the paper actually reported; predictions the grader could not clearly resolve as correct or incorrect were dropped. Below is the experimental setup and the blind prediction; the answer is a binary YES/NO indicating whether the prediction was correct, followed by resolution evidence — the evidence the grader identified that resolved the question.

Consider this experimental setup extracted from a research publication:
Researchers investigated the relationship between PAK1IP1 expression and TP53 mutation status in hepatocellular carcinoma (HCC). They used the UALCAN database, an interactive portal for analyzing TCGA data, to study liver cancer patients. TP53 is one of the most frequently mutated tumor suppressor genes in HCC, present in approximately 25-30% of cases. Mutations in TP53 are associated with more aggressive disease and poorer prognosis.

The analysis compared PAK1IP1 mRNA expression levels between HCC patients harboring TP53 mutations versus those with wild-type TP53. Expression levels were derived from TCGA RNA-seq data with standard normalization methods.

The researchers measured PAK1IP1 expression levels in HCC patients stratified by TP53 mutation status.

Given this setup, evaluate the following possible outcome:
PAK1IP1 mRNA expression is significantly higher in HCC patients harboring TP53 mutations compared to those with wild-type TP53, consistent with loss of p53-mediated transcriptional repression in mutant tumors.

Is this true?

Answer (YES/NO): YES